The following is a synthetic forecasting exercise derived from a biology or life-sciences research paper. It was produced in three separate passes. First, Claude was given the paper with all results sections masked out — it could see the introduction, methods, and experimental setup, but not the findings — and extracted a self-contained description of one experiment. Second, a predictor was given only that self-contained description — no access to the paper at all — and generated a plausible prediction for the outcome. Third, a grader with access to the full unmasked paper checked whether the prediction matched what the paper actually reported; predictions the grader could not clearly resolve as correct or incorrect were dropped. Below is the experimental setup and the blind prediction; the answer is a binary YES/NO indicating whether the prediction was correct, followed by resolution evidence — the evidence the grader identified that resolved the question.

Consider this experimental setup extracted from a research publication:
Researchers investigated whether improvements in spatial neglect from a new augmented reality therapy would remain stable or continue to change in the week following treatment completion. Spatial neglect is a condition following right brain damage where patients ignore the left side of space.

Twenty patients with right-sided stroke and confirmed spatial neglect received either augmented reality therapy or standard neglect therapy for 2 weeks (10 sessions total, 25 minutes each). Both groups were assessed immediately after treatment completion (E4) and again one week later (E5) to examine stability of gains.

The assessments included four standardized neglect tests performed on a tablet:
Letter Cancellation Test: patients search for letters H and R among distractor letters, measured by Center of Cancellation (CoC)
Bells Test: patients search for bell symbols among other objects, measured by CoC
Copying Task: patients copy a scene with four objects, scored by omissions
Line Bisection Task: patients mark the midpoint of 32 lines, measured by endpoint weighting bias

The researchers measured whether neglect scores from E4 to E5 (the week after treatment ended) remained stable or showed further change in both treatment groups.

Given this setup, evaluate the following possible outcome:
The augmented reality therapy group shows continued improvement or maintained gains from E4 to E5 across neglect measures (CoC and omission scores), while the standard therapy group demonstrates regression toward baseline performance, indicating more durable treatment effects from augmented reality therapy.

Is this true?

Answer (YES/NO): NO